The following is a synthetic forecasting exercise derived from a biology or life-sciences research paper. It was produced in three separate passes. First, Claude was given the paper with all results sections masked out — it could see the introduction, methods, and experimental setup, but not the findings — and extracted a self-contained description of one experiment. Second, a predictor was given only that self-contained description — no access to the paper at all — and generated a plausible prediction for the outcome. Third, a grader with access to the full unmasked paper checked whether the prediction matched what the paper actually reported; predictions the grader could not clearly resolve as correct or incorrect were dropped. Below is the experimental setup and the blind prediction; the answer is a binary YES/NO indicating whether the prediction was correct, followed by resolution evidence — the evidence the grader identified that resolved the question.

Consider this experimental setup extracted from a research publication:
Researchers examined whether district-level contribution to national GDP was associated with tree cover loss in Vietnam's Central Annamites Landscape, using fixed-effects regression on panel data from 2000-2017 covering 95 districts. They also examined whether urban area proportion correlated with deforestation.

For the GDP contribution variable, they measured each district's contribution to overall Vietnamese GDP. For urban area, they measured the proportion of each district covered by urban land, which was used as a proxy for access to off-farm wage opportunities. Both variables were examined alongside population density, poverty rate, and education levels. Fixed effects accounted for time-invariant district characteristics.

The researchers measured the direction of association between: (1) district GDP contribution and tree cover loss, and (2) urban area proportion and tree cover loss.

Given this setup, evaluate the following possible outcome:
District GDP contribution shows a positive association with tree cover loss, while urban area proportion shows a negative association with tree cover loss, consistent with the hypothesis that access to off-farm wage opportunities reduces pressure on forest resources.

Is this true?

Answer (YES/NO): YES